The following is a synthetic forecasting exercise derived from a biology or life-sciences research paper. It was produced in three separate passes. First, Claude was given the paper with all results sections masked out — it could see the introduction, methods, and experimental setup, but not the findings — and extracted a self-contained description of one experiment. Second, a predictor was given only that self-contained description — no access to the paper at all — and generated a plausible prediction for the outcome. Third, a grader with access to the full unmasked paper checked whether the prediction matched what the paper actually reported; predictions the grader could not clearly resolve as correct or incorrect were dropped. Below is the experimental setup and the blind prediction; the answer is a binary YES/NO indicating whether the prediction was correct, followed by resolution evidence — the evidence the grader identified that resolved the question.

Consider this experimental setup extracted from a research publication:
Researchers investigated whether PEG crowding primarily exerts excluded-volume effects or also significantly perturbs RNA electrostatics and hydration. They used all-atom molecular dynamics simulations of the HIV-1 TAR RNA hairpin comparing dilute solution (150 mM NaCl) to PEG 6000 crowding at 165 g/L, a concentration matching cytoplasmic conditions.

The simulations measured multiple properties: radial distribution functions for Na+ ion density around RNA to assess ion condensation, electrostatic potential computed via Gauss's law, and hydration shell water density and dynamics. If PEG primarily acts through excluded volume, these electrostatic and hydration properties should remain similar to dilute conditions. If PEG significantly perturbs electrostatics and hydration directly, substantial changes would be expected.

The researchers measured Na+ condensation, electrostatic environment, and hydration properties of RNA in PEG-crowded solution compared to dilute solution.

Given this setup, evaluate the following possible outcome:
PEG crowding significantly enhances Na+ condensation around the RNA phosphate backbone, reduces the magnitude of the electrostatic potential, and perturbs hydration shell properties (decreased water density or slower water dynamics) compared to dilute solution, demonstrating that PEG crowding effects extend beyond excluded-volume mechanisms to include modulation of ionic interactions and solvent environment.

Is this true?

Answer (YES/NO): NO